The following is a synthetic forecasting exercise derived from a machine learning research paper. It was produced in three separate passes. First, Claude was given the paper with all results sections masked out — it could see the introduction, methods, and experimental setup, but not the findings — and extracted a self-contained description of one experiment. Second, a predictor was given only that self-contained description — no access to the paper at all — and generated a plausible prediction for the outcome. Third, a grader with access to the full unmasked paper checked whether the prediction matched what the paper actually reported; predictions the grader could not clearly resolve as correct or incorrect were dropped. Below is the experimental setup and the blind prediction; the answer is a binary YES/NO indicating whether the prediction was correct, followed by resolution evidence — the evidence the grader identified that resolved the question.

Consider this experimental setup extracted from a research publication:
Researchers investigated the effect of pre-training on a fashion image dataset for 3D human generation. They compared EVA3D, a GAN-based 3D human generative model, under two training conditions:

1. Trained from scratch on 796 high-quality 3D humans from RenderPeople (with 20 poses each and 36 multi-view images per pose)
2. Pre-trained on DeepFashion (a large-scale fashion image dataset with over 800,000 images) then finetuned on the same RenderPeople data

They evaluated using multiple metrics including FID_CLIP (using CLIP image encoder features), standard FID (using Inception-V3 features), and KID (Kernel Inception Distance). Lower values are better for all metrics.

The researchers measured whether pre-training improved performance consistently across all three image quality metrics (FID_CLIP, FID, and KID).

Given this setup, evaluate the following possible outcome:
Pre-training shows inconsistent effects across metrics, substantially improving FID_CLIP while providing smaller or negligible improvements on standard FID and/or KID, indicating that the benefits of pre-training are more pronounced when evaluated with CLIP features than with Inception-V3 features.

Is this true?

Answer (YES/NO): NO